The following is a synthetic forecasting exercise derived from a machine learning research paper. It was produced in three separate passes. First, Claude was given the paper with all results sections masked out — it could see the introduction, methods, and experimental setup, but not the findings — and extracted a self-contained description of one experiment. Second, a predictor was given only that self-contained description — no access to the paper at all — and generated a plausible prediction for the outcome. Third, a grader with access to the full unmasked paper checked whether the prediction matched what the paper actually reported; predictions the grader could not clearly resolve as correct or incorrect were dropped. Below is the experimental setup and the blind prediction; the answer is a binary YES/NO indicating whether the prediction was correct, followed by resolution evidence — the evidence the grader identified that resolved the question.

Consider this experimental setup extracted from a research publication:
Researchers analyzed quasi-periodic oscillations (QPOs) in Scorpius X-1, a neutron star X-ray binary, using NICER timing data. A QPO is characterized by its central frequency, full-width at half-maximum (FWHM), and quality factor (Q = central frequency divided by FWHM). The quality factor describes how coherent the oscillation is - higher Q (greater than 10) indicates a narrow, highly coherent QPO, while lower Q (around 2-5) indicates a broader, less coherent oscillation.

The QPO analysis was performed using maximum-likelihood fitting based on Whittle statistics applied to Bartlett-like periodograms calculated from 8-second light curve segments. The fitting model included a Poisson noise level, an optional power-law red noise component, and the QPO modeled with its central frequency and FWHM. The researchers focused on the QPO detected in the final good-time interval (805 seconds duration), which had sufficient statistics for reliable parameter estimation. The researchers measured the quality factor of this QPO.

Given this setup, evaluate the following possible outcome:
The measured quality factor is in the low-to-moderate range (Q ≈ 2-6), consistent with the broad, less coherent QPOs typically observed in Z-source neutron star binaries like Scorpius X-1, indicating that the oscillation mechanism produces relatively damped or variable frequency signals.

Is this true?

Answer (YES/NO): YES